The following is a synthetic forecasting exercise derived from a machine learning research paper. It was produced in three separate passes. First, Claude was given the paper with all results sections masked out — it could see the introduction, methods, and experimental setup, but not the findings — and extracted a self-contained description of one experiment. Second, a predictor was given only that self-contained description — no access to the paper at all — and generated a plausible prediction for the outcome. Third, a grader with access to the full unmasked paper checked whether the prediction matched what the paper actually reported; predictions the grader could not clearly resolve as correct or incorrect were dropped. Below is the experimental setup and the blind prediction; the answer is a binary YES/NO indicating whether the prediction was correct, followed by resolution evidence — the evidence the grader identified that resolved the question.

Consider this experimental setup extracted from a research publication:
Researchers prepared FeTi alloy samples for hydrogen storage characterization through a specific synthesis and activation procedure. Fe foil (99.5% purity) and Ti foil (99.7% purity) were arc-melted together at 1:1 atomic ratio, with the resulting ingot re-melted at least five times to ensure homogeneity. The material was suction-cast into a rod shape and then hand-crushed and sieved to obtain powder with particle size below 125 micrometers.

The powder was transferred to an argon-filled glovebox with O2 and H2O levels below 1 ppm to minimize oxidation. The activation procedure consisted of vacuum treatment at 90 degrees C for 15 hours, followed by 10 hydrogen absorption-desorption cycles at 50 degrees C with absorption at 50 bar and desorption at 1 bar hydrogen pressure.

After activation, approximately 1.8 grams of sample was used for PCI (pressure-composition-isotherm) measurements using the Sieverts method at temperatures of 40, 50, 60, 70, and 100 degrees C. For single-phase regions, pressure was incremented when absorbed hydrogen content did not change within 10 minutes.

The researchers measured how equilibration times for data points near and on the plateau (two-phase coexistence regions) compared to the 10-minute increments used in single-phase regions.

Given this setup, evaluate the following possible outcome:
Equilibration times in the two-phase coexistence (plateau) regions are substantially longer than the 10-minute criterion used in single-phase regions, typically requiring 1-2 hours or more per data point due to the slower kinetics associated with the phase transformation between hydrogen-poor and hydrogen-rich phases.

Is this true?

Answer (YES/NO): YES